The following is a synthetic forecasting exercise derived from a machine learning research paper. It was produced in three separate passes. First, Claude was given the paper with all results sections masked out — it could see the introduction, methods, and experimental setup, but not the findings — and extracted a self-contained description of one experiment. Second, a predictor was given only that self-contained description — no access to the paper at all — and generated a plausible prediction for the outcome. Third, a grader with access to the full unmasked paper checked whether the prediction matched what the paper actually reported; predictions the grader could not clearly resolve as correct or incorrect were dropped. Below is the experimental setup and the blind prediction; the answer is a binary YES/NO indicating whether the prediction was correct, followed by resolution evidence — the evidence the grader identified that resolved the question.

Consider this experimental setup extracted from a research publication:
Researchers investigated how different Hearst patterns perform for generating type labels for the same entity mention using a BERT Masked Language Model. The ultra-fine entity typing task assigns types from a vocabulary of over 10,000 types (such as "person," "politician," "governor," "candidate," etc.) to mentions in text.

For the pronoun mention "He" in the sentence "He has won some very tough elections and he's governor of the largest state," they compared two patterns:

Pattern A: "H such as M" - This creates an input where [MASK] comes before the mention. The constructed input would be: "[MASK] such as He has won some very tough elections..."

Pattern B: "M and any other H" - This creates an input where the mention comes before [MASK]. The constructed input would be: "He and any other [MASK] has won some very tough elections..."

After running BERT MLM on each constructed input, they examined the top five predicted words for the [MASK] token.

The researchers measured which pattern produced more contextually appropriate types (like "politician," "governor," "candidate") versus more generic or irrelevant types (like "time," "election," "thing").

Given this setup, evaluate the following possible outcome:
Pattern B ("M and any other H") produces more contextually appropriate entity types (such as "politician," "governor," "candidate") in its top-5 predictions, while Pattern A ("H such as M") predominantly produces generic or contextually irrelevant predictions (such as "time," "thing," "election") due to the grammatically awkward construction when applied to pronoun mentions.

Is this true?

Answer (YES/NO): YES